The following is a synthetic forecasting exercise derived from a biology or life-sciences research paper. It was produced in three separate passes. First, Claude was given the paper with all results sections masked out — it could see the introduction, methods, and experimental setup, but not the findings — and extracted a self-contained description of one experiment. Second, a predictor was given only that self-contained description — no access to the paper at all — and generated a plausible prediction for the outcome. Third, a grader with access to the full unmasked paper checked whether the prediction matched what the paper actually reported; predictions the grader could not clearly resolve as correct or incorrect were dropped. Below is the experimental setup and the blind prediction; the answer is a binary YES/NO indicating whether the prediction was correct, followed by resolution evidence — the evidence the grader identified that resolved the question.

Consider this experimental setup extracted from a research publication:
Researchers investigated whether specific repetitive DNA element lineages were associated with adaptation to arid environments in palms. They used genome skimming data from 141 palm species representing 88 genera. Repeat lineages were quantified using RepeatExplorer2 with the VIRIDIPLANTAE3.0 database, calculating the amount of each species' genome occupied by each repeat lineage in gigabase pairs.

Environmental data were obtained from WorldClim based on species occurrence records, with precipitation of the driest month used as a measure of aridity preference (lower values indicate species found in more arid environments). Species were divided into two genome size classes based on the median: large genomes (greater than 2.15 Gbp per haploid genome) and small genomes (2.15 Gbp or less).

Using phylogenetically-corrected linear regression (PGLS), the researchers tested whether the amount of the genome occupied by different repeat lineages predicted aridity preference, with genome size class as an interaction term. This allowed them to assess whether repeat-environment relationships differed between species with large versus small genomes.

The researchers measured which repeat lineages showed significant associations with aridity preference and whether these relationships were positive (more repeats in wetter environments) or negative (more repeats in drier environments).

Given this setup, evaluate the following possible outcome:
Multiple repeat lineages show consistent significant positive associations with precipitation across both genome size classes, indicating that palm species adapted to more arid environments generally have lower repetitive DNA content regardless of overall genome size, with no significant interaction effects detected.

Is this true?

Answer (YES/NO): NO